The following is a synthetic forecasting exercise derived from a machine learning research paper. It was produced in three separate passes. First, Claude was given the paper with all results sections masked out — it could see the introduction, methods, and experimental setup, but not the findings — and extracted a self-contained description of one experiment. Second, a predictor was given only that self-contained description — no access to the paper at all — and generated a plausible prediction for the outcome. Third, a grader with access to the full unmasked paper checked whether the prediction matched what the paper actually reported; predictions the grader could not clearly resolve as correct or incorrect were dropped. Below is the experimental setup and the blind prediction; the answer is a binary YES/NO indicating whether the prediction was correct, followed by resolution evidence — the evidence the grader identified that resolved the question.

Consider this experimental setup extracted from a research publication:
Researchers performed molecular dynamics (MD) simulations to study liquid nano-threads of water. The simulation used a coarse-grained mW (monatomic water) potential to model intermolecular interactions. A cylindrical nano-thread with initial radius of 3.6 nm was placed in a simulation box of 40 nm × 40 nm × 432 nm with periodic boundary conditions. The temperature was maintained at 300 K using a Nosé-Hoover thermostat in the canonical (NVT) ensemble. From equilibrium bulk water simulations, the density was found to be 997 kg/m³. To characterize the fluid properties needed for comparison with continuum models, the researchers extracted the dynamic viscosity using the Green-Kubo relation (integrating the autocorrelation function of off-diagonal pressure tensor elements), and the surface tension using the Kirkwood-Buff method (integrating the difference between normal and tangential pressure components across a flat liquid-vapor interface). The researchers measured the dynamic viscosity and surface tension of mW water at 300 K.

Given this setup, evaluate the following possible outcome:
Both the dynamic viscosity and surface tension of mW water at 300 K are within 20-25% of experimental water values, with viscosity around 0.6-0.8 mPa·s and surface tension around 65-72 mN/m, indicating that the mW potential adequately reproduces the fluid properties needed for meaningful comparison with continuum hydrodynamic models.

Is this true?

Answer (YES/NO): NO